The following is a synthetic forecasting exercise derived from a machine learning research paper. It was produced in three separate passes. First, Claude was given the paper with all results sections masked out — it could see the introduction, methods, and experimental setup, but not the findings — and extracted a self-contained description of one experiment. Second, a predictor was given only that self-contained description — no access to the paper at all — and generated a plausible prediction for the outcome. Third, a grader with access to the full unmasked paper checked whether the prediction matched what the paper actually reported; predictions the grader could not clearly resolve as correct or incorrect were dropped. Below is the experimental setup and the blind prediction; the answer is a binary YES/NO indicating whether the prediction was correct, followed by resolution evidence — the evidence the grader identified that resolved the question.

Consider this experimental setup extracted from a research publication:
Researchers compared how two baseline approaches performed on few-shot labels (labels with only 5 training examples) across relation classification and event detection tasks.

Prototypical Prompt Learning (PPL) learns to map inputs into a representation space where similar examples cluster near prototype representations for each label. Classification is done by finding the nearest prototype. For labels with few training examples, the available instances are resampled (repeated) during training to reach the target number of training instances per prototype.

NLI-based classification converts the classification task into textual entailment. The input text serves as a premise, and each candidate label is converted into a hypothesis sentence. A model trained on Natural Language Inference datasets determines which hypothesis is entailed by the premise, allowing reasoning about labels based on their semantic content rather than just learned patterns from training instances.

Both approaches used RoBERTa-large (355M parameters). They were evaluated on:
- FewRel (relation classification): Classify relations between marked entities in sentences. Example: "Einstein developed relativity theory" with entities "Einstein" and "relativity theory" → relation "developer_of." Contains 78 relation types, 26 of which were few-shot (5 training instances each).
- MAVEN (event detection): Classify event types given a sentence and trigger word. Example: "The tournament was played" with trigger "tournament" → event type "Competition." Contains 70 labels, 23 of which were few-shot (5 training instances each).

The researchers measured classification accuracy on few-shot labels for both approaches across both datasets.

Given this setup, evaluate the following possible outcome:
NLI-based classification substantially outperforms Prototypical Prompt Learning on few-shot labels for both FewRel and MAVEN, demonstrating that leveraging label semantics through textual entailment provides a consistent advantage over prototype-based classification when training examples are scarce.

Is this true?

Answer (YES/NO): NO